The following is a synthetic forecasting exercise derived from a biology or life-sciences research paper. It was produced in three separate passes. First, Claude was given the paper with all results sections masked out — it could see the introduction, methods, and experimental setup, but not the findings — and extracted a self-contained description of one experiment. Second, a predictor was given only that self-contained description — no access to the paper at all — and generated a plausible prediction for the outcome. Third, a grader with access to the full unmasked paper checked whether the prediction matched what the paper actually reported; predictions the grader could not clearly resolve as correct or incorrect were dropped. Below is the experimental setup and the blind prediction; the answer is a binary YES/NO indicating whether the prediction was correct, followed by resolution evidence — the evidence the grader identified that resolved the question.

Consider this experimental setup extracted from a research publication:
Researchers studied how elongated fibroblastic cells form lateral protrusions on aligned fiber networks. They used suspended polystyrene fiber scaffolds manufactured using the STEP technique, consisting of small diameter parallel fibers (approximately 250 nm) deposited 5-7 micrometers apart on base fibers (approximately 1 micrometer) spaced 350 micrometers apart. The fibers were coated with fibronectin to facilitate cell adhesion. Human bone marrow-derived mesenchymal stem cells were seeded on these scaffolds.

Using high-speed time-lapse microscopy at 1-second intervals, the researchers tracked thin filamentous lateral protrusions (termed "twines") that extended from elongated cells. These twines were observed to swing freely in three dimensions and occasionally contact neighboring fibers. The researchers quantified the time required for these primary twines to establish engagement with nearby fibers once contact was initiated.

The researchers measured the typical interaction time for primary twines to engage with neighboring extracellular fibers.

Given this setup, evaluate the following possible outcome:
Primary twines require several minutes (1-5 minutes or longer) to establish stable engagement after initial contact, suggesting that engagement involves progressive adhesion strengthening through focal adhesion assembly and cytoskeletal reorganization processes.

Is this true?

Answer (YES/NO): NO